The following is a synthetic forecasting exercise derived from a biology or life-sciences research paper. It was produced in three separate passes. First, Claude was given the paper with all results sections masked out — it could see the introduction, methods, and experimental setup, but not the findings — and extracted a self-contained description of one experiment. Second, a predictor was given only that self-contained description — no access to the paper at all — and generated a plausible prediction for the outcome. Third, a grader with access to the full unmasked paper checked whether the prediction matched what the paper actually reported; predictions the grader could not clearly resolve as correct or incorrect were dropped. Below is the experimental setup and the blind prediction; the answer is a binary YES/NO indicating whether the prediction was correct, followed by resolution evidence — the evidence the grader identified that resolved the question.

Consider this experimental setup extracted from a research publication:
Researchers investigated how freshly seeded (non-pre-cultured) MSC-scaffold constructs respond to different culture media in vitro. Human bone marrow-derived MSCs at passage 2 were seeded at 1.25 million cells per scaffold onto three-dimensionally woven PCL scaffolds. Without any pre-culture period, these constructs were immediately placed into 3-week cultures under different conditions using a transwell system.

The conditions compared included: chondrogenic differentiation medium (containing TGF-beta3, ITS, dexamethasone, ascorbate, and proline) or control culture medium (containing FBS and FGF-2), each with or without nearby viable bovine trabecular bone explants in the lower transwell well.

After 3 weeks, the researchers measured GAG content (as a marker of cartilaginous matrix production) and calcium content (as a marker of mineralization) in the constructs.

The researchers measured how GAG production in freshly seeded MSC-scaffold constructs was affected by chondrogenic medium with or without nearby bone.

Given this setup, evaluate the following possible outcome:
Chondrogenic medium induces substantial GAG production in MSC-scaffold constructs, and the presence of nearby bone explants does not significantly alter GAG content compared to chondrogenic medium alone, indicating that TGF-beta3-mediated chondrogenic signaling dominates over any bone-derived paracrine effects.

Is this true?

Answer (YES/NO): NO